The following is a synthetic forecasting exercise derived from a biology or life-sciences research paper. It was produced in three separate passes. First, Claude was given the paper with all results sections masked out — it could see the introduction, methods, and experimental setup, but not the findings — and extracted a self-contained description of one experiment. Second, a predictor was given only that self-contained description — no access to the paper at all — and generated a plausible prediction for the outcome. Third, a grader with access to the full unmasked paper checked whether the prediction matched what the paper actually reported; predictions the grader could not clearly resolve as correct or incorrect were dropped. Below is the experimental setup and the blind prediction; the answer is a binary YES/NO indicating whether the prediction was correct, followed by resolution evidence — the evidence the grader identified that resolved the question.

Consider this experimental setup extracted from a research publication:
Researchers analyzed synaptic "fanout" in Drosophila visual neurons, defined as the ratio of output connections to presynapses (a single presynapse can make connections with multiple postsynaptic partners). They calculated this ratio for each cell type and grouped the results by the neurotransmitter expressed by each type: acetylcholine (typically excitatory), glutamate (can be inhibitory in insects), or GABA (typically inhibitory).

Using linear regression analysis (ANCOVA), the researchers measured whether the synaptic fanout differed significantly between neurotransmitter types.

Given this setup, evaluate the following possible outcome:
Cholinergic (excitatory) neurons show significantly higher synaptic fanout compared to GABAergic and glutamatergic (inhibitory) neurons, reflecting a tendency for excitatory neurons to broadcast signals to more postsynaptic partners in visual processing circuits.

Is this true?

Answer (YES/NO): NO